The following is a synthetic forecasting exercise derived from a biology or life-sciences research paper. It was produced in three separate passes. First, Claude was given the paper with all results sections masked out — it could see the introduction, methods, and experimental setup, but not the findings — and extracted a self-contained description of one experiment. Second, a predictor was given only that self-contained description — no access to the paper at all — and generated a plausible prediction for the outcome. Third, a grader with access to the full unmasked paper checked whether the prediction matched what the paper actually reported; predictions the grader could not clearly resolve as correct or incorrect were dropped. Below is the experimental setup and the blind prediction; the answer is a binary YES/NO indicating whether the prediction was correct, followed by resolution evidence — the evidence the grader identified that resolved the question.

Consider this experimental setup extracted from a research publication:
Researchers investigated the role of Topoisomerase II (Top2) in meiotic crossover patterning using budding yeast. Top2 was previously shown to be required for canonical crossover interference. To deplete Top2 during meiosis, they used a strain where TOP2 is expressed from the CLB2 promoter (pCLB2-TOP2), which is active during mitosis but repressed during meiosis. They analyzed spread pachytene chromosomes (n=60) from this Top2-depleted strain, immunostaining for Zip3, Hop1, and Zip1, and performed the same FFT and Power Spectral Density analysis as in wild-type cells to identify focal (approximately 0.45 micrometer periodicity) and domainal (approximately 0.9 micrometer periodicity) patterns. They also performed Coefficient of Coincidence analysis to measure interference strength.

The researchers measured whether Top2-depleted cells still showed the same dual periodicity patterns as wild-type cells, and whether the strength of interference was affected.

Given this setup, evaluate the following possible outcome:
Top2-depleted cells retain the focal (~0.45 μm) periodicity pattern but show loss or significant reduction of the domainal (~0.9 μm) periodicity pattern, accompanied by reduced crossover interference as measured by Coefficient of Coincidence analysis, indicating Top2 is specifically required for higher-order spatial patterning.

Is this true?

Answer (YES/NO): NO